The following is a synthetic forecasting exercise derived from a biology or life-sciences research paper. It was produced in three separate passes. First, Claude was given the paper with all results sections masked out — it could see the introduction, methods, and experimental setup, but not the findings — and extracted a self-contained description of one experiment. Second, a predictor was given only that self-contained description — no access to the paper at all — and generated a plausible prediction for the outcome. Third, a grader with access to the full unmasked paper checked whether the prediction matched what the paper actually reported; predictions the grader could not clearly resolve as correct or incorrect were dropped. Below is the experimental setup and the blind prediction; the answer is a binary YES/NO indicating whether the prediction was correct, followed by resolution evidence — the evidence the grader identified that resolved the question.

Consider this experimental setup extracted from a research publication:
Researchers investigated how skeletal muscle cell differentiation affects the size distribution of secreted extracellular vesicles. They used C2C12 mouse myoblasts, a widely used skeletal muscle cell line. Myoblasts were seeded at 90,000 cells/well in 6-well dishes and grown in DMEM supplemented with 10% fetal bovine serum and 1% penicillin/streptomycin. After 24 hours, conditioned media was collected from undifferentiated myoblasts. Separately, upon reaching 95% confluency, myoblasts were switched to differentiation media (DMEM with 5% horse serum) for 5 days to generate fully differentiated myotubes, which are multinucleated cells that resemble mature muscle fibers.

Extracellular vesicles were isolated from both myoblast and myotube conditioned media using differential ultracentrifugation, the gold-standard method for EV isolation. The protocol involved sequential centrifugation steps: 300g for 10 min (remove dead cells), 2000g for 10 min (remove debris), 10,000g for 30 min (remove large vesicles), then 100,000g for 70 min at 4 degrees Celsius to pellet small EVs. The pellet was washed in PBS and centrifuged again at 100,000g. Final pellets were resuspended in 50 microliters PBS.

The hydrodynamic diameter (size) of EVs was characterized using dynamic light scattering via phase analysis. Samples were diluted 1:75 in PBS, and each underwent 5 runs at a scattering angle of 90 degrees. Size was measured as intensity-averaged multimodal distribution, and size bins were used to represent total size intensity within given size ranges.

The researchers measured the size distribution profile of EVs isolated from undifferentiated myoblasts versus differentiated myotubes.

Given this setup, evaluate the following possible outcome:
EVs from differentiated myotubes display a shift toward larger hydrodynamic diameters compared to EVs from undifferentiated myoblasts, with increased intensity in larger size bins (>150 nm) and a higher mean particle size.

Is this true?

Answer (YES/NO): NO